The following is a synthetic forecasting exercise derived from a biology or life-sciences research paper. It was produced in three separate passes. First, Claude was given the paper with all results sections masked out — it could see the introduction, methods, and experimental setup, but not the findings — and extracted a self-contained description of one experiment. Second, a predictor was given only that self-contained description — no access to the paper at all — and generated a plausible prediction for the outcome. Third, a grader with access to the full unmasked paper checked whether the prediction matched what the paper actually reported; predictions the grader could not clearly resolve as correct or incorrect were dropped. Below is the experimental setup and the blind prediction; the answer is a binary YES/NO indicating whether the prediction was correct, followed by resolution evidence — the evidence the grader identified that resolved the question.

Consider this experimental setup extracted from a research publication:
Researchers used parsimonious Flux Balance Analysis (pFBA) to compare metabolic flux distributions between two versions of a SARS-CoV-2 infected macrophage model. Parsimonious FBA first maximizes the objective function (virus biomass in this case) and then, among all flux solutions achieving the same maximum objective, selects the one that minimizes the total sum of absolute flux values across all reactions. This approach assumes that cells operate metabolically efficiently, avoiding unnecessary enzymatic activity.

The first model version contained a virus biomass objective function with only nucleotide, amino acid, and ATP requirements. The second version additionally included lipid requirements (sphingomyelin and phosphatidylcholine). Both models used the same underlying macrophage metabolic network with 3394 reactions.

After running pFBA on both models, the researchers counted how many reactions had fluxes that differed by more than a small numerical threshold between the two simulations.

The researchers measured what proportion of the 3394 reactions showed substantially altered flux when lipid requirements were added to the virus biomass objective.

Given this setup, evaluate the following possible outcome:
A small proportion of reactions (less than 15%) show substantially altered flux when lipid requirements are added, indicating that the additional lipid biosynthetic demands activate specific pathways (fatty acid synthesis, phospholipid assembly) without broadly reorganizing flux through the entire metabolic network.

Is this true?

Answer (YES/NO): YES